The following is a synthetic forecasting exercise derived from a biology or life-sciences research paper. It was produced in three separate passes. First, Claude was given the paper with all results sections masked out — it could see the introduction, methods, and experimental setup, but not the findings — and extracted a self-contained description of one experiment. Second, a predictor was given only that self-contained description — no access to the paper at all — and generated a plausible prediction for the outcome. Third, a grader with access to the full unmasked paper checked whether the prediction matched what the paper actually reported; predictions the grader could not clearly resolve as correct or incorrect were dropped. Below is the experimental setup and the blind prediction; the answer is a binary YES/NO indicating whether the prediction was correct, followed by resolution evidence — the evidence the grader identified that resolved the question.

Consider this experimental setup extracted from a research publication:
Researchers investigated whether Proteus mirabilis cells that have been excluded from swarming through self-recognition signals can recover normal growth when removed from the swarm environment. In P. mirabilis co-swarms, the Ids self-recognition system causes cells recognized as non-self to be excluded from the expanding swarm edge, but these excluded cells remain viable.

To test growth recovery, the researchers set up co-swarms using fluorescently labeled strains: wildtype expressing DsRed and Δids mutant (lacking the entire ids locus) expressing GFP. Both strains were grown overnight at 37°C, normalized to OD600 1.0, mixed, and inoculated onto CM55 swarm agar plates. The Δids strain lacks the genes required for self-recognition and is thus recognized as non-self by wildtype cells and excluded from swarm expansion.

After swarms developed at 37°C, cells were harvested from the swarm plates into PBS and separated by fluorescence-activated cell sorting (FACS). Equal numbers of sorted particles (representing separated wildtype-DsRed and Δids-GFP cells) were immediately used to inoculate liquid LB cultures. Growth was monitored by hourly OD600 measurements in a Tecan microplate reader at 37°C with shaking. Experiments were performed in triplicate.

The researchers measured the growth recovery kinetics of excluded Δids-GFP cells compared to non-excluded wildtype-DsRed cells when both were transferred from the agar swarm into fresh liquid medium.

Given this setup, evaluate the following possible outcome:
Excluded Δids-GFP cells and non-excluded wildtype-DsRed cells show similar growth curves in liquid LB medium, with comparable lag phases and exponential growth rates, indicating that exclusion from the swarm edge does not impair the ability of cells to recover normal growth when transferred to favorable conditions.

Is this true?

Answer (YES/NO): YES